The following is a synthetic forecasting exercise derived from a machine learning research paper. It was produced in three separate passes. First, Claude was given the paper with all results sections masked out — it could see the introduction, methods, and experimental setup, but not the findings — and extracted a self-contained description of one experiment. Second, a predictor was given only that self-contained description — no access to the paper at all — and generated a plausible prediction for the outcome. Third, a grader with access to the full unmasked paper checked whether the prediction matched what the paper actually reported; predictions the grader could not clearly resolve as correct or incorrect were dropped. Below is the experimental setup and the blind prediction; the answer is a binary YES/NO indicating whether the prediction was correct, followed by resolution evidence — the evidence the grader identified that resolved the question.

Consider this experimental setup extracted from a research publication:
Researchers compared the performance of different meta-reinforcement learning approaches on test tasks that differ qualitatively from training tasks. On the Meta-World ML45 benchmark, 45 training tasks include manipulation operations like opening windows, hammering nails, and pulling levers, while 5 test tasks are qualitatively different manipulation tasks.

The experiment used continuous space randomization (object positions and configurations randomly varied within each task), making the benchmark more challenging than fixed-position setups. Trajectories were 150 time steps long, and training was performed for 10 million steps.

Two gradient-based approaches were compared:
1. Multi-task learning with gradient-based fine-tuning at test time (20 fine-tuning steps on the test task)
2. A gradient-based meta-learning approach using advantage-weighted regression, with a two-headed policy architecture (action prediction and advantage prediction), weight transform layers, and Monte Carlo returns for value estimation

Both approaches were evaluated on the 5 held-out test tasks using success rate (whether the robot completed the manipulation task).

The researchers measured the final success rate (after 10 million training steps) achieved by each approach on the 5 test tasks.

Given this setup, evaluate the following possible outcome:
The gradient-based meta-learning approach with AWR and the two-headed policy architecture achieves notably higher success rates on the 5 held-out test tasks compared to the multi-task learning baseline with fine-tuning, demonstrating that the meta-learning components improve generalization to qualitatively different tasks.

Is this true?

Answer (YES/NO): NO